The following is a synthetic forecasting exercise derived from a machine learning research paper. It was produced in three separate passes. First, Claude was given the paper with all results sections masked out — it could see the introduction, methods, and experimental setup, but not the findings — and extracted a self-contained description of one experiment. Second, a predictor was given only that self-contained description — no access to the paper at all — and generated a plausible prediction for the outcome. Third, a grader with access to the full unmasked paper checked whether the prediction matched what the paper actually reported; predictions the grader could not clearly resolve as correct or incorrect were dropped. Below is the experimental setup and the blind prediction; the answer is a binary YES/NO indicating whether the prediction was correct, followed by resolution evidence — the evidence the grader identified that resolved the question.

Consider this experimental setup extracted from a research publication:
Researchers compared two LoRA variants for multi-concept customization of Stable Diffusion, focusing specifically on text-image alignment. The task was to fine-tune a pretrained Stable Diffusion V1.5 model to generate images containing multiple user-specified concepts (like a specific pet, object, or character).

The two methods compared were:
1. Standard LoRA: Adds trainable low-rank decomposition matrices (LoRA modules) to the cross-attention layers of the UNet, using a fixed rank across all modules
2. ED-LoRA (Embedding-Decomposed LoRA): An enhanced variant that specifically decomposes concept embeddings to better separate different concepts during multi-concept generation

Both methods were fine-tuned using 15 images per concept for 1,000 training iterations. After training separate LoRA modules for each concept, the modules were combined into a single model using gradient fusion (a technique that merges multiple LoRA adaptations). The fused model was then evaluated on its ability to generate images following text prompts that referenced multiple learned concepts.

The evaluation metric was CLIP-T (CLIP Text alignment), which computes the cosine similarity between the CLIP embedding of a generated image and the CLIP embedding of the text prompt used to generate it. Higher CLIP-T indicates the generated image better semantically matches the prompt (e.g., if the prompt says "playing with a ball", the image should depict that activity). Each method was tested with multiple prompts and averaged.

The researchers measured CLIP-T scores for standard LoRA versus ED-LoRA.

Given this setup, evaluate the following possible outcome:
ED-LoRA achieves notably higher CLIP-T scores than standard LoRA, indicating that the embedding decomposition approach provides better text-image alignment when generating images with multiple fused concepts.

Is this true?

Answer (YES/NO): NO